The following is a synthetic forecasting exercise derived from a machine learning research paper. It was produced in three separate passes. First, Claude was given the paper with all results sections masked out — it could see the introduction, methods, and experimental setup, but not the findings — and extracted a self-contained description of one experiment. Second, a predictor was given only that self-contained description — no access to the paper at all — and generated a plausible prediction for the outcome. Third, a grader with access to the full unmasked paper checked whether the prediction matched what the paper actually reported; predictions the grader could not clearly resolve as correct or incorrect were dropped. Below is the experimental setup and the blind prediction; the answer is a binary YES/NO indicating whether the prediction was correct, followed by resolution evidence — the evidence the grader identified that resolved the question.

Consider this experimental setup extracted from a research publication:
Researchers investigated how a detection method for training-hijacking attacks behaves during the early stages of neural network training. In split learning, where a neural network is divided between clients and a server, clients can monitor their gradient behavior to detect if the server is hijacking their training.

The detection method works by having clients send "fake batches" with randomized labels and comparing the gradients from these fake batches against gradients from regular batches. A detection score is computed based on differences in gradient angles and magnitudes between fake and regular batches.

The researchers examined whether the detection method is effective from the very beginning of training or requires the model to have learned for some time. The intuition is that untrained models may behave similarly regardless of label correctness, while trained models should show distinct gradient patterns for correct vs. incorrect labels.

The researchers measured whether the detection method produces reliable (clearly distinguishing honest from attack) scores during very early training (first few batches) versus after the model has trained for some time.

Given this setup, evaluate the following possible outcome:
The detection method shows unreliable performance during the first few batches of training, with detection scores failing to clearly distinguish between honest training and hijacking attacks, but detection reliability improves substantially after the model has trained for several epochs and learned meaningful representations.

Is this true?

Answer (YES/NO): NO